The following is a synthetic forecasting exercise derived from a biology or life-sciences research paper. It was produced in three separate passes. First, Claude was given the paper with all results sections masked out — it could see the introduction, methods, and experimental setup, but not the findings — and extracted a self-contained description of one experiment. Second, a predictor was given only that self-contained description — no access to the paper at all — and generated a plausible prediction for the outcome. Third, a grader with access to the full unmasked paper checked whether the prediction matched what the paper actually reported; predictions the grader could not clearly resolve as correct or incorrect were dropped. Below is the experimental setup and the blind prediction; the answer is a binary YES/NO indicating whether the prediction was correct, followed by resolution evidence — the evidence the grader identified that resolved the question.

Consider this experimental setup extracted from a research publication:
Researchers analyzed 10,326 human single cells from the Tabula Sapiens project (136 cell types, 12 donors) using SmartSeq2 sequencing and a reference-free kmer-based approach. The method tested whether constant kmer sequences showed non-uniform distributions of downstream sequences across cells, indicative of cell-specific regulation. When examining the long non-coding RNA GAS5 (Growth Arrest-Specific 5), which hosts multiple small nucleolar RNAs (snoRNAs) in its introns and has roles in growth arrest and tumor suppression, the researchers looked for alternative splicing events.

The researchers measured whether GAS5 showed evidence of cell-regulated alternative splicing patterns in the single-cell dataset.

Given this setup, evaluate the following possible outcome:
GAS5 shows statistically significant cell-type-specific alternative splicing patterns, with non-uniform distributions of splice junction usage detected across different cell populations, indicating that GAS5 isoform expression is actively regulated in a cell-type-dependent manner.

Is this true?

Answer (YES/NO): YES